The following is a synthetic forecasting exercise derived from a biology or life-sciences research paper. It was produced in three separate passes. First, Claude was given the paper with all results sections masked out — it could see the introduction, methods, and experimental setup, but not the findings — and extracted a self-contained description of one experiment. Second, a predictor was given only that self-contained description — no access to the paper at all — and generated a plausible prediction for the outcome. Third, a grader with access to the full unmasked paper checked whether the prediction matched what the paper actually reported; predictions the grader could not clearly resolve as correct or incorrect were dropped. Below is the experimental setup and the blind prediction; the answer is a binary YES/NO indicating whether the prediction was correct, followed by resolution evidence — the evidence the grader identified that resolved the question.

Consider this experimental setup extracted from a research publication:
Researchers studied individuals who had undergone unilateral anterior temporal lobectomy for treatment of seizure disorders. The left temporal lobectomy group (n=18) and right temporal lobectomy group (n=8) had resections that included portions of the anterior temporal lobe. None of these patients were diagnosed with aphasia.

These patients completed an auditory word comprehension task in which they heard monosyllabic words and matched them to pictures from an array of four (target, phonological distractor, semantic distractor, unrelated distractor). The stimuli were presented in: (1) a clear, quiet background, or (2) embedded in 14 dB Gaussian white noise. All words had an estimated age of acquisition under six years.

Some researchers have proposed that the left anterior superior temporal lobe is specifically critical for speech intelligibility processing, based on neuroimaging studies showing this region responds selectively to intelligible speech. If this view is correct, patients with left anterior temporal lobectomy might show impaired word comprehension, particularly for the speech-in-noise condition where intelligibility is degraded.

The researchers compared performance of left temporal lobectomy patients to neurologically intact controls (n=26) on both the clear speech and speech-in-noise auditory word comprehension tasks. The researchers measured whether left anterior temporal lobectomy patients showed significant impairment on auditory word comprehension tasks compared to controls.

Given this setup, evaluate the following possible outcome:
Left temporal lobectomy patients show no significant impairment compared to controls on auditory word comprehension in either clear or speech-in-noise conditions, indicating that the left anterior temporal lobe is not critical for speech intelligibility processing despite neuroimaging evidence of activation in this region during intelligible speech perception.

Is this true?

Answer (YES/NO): YES